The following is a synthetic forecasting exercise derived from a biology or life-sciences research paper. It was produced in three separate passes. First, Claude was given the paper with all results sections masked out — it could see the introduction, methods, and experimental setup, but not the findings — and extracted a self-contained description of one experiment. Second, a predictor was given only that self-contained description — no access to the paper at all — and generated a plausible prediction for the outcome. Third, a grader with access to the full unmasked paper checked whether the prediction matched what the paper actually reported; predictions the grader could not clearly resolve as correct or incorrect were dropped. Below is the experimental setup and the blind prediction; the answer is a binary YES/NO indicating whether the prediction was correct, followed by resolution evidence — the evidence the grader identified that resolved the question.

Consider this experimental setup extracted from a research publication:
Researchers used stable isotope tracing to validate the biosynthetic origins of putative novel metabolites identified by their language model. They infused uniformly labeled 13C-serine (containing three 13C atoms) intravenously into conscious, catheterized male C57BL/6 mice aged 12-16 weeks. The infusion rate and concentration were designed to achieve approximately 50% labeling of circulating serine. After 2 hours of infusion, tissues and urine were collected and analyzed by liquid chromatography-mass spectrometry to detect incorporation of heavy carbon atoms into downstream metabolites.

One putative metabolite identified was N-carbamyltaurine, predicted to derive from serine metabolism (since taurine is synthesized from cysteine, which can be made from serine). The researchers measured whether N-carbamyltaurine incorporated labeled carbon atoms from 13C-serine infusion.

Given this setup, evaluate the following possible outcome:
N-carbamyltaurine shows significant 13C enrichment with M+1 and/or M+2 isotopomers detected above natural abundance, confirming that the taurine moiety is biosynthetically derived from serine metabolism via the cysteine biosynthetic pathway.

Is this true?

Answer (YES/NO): NO